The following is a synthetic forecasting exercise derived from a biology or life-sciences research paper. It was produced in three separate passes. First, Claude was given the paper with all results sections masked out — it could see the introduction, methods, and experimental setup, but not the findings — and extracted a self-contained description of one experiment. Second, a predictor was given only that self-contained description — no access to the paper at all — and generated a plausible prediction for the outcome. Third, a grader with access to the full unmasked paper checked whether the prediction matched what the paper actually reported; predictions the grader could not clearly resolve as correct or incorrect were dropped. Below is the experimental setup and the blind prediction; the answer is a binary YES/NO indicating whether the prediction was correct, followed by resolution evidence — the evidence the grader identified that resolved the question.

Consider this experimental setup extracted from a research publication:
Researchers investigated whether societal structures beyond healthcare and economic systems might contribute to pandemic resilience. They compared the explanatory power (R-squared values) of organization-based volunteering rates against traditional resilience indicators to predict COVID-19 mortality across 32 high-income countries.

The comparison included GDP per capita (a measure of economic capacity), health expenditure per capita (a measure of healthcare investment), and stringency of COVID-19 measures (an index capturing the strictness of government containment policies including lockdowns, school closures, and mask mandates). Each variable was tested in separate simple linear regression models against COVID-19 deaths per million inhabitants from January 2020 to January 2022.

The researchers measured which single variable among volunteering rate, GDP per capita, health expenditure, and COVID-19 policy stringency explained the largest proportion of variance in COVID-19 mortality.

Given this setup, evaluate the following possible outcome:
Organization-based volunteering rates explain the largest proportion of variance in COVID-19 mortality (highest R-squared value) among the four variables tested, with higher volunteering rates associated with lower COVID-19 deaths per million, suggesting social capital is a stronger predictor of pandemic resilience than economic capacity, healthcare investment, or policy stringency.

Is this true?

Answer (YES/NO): YES